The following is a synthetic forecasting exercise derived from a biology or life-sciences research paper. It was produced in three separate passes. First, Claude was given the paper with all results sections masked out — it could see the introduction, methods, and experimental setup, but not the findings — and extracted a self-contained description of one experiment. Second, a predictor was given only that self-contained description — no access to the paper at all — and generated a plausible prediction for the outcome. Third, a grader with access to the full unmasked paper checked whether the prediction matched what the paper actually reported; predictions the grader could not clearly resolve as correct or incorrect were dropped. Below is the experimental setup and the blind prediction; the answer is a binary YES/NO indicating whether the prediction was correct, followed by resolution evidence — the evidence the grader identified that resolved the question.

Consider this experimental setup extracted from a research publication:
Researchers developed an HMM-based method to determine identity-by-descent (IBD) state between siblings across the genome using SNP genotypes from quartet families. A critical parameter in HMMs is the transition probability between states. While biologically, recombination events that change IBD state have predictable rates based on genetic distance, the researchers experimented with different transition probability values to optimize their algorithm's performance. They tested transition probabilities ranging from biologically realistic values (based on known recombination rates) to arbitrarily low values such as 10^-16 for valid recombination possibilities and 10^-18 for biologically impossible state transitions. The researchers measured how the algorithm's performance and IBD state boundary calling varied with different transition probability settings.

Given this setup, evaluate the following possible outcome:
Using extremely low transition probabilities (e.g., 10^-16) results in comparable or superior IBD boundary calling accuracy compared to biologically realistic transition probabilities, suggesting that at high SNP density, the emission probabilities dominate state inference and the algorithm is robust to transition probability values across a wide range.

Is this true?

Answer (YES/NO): YES